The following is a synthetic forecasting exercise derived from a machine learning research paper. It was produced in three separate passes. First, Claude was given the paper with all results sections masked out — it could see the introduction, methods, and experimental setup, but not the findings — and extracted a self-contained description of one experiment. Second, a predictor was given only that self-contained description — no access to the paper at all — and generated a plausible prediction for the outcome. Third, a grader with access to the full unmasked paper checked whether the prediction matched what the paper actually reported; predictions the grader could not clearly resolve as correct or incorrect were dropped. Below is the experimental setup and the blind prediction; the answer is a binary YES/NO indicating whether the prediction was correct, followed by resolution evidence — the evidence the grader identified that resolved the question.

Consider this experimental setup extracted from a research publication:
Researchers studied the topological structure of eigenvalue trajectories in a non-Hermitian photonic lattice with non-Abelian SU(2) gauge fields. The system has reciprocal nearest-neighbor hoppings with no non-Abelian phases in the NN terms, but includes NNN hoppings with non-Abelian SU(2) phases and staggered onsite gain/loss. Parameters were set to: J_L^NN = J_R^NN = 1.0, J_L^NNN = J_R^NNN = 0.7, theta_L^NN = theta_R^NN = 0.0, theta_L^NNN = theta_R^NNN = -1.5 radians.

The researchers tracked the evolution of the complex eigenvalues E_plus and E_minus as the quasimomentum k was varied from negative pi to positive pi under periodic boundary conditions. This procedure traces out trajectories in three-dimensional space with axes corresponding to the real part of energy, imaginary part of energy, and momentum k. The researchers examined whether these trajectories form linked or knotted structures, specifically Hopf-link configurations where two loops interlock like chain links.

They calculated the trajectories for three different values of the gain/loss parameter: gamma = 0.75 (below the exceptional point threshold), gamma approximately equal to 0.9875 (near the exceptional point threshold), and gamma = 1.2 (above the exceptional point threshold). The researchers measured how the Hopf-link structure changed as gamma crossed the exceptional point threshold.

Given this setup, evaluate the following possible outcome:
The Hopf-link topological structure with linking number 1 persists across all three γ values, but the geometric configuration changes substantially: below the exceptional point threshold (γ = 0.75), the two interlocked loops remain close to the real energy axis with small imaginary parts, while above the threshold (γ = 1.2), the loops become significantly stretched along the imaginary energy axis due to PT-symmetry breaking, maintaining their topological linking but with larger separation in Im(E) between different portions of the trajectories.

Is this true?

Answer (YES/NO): NO